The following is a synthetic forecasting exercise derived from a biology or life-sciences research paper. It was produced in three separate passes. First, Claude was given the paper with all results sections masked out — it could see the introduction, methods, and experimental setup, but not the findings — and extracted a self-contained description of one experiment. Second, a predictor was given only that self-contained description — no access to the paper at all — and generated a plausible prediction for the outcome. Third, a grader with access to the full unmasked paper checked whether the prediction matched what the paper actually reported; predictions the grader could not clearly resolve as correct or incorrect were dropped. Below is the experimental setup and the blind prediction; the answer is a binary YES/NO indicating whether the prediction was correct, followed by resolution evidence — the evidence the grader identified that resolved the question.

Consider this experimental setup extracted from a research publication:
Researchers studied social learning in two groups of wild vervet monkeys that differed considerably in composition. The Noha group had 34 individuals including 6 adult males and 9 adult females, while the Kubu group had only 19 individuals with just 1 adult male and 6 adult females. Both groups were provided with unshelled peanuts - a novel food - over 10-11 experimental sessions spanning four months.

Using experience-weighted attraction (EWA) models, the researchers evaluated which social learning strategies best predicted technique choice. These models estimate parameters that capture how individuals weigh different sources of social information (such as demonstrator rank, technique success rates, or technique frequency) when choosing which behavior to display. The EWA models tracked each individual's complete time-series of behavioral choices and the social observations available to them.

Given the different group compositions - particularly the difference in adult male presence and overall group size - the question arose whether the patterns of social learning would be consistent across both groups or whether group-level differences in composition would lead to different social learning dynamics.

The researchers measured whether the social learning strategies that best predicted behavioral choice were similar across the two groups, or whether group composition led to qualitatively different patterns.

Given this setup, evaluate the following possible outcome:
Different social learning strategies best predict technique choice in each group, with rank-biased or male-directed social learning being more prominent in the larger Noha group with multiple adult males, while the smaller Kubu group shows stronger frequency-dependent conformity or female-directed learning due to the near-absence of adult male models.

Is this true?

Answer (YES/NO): NO